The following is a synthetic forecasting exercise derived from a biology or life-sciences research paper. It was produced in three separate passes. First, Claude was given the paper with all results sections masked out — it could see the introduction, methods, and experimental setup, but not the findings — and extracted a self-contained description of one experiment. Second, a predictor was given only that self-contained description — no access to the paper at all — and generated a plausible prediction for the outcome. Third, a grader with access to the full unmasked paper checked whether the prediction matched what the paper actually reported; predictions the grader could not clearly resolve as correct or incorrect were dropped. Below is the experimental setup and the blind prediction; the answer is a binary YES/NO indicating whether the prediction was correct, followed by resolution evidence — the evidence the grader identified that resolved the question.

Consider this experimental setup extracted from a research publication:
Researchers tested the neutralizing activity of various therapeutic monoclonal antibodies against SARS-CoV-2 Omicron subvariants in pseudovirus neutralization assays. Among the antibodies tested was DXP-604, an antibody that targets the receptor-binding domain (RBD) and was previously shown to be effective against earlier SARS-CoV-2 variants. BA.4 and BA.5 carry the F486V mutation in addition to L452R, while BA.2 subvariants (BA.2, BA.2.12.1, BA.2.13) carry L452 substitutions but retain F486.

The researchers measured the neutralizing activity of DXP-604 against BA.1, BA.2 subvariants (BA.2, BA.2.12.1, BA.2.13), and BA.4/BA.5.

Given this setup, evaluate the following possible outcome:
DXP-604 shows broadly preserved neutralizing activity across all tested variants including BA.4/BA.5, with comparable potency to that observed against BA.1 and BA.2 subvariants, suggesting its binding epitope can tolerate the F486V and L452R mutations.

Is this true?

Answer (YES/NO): NO